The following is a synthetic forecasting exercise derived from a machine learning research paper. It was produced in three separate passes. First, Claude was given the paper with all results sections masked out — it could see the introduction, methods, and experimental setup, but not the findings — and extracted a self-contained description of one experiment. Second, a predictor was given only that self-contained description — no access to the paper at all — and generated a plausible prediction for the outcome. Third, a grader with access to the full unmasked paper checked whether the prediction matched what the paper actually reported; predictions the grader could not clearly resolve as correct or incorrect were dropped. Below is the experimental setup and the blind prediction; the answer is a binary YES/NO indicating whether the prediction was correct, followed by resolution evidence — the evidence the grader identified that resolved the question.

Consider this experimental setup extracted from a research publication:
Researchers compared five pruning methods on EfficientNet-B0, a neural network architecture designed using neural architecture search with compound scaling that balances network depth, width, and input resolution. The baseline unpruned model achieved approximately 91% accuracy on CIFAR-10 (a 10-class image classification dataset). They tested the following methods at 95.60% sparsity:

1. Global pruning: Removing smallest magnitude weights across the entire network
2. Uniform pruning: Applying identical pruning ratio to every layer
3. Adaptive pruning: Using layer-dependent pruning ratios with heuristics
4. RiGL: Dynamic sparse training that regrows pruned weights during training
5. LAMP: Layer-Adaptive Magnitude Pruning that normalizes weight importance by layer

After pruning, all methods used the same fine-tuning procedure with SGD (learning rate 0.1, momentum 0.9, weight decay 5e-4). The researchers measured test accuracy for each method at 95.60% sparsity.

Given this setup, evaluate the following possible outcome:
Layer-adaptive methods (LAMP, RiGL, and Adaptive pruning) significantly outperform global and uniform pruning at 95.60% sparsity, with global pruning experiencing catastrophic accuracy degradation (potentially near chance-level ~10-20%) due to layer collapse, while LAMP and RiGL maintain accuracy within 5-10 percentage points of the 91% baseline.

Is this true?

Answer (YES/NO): NO